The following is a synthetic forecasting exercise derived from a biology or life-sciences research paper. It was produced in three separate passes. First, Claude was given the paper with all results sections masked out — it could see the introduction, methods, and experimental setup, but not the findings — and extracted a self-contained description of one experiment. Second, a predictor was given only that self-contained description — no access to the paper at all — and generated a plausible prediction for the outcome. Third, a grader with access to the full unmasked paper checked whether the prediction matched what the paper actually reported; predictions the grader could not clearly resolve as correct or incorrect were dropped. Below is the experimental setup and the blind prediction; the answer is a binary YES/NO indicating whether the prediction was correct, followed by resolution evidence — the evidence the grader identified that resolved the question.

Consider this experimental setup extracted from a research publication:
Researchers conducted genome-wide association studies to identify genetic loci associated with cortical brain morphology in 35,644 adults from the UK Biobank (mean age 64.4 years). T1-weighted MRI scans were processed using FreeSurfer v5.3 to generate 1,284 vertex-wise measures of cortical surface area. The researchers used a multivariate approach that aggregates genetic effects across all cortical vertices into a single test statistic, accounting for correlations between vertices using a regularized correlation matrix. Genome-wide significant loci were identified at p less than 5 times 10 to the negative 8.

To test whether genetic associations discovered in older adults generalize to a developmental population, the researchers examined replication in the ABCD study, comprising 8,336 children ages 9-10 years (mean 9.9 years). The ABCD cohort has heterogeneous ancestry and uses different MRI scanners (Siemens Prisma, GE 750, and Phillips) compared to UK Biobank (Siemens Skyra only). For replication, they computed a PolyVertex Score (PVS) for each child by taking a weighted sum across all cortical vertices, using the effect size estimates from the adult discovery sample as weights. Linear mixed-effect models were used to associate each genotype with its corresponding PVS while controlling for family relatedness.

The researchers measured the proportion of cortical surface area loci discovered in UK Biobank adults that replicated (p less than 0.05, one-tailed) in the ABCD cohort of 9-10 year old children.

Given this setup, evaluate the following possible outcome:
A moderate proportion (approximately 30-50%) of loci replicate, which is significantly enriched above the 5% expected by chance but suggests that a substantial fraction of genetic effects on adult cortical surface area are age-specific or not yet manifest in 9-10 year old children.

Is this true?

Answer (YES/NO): NO